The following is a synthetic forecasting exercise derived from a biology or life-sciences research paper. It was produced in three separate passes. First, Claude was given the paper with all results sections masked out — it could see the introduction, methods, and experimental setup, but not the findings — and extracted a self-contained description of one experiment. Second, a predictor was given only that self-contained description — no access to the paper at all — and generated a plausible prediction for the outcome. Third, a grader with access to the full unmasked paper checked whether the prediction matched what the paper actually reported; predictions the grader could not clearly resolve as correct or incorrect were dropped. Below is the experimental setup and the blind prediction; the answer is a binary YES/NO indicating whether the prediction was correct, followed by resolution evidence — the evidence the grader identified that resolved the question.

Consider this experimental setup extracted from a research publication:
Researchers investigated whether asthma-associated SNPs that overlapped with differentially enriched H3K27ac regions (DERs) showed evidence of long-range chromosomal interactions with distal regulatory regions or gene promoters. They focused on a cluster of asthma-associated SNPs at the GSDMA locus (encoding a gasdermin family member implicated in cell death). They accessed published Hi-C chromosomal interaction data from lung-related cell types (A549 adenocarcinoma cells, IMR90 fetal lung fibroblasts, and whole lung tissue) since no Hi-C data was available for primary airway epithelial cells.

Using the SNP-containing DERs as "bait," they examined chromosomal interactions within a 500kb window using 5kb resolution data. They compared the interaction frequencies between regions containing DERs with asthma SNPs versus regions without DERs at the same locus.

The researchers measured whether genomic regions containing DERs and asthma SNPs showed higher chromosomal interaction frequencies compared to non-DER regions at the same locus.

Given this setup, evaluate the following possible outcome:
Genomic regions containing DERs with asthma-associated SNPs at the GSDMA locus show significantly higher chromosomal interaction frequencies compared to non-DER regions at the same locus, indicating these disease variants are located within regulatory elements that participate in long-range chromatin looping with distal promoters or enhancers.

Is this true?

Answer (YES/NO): YES